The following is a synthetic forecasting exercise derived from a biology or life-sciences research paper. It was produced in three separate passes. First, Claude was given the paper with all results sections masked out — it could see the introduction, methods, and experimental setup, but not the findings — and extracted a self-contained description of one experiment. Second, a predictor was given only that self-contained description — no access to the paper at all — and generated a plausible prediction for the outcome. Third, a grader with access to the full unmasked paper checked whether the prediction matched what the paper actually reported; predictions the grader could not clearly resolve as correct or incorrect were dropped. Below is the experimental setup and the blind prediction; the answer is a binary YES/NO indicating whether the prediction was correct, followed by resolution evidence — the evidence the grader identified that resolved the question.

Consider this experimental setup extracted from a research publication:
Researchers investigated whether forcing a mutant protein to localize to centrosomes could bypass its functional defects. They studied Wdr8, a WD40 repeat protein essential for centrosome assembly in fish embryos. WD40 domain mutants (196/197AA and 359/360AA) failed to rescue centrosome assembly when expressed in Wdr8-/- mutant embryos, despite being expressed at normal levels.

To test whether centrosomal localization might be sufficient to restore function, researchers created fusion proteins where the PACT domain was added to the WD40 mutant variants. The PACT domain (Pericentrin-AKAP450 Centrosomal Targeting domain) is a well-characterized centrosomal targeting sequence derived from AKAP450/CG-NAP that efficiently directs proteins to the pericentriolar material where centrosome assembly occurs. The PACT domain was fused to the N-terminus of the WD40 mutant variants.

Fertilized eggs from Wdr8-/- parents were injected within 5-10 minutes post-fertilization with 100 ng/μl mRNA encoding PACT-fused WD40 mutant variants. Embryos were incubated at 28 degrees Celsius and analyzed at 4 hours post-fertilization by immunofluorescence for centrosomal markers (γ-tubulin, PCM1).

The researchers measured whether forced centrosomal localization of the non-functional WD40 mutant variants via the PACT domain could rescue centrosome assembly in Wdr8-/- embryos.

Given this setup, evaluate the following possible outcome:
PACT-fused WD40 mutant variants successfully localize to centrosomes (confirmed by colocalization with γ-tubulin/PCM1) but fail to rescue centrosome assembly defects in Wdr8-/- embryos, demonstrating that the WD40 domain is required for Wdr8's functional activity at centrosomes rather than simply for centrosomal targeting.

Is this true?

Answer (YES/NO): NO